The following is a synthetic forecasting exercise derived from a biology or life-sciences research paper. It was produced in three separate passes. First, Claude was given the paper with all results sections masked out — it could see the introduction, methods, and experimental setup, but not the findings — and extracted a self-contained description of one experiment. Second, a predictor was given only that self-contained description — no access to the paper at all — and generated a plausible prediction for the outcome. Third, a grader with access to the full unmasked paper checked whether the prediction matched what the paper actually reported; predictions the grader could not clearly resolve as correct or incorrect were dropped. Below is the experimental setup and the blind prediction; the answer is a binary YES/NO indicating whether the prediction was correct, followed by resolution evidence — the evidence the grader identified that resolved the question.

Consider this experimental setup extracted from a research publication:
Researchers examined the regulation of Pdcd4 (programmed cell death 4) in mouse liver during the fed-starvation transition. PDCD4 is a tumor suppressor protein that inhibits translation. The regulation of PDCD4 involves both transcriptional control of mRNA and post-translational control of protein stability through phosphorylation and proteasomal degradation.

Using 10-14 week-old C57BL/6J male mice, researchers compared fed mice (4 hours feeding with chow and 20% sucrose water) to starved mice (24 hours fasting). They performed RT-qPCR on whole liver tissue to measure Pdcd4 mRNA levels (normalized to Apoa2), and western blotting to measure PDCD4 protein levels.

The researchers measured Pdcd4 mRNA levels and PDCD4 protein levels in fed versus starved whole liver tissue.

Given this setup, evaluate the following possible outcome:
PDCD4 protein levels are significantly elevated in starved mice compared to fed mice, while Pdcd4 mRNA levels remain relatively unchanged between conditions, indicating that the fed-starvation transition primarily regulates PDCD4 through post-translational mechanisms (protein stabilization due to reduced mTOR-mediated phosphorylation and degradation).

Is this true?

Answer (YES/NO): YES